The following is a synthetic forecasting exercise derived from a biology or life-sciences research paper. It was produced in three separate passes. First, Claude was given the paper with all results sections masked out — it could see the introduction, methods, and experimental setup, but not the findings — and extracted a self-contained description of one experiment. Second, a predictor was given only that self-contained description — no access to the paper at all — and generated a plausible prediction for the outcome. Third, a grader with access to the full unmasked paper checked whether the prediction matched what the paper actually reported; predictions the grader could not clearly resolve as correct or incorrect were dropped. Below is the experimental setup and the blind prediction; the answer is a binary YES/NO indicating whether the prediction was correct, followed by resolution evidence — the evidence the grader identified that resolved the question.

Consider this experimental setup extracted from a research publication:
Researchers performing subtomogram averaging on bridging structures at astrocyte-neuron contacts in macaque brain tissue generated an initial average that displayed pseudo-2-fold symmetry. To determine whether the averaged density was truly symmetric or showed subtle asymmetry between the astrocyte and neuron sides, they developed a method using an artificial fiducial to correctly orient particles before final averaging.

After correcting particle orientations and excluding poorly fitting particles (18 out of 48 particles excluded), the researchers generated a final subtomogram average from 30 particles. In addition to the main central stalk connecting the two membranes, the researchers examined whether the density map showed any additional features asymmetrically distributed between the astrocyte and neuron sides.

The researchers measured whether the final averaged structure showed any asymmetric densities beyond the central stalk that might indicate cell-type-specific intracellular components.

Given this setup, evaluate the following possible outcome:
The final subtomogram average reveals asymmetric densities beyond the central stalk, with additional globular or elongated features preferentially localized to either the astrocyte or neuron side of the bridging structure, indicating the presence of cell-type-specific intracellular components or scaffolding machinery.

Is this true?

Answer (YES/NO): YES